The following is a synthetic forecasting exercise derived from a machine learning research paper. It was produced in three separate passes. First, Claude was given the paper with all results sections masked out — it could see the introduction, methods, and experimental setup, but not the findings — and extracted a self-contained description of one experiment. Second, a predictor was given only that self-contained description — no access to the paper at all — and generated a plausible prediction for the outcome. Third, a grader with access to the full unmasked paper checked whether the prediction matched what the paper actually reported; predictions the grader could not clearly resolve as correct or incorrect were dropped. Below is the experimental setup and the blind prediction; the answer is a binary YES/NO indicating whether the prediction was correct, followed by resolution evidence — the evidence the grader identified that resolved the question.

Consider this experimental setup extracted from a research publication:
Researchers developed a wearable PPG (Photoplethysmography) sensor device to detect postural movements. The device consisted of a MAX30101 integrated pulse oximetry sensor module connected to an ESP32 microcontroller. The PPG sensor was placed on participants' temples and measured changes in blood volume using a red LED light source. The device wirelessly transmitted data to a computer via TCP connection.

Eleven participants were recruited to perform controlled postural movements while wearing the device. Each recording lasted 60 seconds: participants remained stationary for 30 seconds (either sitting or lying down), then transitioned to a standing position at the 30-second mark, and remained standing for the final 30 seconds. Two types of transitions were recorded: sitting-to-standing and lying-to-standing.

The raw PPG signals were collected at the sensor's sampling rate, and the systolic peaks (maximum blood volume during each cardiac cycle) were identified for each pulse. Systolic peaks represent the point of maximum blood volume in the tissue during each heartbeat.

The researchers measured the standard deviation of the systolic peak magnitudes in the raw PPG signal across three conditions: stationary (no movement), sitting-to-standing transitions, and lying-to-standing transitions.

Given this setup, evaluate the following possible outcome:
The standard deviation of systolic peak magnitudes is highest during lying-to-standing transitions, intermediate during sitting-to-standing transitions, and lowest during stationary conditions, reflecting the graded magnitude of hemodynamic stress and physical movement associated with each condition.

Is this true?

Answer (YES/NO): YES